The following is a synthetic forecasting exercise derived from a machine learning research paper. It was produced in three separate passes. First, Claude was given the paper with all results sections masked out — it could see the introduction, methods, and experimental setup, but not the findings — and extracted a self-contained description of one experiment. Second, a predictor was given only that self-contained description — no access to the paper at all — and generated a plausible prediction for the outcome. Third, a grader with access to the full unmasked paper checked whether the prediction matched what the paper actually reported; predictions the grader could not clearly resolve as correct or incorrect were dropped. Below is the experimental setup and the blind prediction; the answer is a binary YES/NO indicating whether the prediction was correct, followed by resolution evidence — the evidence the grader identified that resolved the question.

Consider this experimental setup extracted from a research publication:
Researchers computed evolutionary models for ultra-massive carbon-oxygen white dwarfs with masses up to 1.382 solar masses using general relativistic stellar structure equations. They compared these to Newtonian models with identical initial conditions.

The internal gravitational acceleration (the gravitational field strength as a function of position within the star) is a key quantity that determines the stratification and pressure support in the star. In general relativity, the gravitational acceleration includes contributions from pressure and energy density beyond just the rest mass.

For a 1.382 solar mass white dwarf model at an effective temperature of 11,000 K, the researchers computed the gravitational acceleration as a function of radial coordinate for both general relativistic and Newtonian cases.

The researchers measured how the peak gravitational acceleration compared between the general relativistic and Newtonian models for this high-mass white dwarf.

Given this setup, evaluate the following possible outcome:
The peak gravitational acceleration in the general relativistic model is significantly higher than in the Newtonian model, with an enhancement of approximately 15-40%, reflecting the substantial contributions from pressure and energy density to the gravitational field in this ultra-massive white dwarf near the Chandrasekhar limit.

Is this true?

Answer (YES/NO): NO